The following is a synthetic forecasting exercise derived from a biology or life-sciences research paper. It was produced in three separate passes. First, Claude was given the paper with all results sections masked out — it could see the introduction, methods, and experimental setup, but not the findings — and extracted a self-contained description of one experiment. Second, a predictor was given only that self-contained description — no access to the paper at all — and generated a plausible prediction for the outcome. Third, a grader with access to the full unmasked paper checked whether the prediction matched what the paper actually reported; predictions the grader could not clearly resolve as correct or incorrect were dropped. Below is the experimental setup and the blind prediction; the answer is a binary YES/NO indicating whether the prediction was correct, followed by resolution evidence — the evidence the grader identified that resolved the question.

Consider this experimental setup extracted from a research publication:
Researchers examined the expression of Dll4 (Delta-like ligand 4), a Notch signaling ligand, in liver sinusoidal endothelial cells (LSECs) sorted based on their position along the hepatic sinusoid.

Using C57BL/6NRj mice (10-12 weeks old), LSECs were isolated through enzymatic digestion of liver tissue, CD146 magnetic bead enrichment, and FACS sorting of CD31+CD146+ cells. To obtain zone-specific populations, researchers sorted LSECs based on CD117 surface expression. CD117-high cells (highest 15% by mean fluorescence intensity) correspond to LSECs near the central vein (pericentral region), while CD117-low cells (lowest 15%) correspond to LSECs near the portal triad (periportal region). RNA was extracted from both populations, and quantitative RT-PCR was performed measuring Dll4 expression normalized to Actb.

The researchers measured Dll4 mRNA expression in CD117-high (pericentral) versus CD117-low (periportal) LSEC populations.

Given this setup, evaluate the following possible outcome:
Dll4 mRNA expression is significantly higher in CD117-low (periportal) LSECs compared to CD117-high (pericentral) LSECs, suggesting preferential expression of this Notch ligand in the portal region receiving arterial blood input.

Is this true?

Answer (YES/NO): YES